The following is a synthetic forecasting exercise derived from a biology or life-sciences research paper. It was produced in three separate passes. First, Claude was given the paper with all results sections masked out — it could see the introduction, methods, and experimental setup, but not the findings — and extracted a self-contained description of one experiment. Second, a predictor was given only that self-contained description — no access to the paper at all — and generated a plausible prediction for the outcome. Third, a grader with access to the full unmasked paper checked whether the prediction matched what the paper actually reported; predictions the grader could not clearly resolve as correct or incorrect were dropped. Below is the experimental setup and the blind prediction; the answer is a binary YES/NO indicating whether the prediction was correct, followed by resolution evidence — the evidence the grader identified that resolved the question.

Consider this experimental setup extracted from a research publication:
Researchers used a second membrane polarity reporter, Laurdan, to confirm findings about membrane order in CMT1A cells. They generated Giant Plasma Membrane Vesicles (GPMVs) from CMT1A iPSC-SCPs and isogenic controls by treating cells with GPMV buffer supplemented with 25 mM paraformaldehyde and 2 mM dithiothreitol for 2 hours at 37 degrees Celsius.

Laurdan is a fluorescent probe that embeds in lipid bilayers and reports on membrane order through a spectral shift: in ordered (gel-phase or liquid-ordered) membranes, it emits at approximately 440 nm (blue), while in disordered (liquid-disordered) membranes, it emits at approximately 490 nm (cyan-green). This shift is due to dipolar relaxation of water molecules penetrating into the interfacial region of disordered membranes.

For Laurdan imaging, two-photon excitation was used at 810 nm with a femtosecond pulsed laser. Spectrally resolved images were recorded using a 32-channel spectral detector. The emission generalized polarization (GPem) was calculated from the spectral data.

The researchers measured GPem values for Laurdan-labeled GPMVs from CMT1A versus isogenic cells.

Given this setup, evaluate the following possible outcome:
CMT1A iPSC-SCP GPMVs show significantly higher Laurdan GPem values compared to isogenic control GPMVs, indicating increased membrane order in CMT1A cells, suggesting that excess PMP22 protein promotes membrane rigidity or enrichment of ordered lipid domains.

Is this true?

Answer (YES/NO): NO